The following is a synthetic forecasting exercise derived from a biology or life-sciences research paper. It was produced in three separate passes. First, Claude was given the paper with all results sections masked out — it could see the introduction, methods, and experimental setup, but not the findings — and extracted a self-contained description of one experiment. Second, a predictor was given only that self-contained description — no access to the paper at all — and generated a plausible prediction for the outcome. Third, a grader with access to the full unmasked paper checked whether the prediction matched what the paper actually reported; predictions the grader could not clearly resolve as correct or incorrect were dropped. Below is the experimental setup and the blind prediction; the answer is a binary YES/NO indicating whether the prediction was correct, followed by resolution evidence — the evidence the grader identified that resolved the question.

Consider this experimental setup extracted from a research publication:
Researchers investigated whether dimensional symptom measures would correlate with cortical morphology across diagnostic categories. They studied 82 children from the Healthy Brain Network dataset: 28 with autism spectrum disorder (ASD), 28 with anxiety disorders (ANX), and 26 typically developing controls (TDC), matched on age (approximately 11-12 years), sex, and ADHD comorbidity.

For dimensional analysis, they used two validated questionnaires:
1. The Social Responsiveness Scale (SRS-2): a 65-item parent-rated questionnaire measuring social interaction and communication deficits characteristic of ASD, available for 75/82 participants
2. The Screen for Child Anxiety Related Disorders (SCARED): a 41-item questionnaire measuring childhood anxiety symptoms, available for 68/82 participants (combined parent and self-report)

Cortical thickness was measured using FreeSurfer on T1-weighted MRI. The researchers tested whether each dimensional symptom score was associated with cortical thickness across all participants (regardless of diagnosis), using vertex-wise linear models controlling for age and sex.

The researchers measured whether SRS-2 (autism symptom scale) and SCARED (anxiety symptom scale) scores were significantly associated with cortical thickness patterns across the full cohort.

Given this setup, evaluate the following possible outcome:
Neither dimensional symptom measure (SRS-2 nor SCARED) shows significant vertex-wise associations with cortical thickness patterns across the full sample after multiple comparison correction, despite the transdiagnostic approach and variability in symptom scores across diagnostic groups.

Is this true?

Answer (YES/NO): NO